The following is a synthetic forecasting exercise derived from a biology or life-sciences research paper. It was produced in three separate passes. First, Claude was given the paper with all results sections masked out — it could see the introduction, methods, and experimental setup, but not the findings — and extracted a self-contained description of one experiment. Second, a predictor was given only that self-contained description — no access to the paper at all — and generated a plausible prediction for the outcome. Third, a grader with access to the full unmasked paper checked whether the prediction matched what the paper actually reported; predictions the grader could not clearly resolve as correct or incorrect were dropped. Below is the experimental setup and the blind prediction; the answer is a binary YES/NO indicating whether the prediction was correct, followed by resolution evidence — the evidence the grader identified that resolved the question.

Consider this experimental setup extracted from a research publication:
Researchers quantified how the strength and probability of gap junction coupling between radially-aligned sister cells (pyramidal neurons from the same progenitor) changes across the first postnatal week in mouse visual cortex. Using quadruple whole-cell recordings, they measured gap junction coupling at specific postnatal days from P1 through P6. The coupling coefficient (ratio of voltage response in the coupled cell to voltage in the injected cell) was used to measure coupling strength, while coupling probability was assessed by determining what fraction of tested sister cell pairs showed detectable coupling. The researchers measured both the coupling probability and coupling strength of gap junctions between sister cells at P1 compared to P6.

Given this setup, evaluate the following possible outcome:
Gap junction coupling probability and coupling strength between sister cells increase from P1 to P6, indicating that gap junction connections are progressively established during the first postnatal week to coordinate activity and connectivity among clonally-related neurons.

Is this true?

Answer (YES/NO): NO